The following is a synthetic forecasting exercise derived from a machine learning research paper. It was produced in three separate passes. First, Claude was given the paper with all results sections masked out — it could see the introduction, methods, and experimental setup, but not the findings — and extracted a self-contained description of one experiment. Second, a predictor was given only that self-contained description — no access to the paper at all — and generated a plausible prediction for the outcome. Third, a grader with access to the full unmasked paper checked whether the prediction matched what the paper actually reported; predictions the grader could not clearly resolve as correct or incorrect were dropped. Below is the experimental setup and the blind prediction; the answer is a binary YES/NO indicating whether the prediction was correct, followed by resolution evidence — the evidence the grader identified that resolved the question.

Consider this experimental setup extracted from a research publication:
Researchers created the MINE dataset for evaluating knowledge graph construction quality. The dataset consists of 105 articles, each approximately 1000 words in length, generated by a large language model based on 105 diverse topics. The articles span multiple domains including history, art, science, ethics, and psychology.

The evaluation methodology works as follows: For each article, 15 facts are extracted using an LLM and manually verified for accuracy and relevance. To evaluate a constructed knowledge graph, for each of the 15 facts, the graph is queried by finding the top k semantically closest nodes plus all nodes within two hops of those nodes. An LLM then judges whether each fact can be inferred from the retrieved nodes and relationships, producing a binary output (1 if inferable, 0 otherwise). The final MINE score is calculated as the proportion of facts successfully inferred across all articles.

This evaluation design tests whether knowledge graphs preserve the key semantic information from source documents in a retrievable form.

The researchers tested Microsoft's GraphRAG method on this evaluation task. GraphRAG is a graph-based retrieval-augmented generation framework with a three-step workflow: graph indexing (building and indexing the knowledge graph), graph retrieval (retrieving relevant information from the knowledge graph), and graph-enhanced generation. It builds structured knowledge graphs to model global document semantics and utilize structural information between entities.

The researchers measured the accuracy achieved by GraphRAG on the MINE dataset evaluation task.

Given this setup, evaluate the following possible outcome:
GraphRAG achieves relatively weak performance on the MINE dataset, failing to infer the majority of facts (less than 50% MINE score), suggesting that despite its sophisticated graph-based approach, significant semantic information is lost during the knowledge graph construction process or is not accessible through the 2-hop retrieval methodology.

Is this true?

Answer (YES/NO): NO